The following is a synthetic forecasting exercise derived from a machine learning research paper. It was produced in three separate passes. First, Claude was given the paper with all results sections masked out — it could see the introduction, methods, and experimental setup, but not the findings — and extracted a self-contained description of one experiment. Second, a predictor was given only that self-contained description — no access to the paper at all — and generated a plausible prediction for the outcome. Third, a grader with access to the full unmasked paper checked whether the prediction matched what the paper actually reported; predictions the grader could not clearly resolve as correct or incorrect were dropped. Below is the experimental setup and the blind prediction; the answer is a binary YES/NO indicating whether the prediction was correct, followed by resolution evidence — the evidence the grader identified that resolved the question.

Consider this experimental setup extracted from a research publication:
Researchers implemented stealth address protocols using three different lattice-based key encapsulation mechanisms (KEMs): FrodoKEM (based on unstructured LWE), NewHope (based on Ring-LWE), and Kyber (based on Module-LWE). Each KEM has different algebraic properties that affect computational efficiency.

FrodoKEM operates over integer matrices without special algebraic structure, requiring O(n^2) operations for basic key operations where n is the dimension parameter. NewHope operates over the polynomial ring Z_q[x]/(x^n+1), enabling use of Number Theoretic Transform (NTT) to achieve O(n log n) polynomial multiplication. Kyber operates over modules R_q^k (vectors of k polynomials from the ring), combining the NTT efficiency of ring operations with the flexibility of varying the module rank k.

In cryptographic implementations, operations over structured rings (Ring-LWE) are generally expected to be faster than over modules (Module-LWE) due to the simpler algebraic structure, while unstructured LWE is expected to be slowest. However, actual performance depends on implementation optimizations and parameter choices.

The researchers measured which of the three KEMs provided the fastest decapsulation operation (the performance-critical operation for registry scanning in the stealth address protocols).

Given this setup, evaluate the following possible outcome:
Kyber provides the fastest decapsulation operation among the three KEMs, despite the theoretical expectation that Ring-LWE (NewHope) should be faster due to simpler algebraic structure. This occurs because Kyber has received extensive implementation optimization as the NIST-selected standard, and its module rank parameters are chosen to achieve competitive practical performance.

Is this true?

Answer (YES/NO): YES